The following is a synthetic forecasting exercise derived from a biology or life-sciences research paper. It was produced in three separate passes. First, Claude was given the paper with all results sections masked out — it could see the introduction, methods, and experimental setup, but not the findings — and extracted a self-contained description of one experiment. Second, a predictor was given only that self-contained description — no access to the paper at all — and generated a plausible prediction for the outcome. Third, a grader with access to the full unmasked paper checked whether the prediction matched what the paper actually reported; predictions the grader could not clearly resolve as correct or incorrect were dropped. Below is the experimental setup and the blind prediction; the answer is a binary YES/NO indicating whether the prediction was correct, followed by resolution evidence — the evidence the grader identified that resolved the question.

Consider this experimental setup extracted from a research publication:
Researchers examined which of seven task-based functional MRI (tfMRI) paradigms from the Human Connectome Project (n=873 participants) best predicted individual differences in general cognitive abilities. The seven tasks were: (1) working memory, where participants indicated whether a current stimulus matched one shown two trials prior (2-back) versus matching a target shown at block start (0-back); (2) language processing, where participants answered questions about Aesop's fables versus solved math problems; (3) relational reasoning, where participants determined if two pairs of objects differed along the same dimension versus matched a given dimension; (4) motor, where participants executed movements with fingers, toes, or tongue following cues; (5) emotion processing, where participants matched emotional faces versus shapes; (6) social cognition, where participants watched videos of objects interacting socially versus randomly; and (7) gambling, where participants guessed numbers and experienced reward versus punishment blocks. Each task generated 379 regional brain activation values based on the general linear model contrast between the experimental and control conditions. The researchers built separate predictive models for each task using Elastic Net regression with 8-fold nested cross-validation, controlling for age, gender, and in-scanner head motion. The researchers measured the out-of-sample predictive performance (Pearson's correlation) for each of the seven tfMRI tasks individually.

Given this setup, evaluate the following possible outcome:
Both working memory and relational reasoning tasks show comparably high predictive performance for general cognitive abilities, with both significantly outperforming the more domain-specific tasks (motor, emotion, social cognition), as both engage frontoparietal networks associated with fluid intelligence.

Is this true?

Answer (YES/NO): NO